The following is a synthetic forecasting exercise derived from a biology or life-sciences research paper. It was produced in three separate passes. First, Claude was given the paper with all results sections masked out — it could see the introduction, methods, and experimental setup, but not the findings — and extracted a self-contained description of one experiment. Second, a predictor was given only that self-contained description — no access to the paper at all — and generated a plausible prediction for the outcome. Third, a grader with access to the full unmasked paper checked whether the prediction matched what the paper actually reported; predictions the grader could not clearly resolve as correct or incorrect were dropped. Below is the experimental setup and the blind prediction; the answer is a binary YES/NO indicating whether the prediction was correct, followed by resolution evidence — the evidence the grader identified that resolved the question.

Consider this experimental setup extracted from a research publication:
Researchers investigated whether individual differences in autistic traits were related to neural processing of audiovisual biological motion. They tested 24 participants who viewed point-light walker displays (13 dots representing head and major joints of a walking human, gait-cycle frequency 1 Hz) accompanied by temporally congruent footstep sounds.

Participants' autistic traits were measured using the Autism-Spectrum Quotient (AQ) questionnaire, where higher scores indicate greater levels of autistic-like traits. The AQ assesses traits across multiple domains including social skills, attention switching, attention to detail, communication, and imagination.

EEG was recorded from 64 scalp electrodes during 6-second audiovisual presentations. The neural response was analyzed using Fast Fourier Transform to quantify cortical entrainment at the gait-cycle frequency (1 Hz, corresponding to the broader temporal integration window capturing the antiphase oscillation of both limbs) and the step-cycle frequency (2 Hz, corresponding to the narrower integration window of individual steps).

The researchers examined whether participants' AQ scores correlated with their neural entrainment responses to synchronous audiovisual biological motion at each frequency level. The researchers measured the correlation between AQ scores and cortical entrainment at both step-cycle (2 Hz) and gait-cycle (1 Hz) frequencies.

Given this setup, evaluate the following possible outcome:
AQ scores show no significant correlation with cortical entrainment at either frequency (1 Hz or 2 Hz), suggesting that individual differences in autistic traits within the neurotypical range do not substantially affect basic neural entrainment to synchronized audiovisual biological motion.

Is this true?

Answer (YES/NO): NO